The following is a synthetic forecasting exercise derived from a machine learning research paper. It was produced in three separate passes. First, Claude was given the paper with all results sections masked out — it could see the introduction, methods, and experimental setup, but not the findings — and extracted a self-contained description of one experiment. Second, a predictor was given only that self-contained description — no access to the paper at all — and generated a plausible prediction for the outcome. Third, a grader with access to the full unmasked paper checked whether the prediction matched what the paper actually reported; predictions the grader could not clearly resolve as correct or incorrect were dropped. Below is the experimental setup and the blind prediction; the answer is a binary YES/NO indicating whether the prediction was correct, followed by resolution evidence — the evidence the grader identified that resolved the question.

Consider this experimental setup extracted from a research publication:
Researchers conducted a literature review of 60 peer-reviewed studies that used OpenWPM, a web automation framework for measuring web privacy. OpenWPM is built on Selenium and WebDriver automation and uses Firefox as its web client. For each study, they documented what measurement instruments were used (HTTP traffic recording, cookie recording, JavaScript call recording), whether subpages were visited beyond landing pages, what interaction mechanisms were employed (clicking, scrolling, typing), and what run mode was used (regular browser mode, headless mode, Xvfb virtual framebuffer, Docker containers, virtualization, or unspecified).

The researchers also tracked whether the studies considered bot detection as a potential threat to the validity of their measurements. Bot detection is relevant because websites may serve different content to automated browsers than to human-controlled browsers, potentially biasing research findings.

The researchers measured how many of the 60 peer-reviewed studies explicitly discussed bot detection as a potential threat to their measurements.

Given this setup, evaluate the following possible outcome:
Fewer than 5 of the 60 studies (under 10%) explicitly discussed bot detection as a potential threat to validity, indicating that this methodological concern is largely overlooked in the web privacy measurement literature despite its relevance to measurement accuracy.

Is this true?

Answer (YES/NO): NO